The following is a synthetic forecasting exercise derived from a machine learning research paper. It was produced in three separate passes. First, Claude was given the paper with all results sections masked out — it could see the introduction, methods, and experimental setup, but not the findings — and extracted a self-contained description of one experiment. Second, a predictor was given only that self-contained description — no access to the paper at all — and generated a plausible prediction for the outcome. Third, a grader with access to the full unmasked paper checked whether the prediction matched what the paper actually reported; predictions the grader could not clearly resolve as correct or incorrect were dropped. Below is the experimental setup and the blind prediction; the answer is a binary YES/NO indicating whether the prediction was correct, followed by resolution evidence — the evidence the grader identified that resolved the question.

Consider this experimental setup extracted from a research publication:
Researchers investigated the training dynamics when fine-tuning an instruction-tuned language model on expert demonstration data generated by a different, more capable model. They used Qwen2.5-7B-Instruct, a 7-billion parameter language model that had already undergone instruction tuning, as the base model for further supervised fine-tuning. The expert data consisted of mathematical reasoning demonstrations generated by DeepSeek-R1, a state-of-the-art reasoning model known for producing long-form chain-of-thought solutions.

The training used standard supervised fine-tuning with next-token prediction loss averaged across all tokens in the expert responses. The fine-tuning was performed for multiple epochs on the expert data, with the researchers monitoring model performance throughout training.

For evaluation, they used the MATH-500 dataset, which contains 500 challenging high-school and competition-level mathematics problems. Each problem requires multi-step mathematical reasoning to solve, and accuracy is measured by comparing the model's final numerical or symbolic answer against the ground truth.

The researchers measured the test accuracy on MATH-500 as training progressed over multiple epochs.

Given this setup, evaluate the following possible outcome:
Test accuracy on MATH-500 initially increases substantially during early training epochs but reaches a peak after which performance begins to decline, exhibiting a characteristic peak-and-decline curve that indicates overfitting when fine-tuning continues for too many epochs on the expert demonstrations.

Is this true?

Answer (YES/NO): NO